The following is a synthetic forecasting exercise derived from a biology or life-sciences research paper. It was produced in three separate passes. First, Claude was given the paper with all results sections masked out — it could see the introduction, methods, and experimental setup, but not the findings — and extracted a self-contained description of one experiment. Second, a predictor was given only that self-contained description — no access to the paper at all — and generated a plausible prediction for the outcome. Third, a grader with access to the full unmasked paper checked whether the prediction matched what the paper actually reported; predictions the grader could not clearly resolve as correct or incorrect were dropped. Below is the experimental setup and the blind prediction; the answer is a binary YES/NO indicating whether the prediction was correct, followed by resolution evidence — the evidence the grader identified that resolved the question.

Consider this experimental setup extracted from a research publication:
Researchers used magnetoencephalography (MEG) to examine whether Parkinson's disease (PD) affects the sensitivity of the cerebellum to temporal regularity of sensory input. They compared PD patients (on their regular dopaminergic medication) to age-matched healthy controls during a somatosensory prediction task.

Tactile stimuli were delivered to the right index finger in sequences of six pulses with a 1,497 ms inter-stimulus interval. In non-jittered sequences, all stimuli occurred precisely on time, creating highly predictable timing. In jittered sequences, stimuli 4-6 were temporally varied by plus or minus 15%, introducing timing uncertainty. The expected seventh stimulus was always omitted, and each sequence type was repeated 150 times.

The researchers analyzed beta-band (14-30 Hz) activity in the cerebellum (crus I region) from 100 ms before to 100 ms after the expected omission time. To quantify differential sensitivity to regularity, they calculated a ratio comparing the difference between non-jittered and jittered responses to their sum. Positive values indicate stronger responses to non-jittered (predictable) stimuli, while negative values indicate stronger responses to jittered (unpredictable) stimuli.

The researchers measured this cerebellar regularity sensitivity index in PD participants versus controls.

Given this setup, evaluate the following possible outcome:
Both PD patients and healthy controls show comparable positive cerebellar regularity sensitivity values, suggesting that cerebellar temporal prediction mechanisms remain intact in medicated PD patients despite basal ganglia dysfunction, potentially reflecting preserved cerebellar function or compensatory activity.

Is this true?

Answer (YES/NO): NO